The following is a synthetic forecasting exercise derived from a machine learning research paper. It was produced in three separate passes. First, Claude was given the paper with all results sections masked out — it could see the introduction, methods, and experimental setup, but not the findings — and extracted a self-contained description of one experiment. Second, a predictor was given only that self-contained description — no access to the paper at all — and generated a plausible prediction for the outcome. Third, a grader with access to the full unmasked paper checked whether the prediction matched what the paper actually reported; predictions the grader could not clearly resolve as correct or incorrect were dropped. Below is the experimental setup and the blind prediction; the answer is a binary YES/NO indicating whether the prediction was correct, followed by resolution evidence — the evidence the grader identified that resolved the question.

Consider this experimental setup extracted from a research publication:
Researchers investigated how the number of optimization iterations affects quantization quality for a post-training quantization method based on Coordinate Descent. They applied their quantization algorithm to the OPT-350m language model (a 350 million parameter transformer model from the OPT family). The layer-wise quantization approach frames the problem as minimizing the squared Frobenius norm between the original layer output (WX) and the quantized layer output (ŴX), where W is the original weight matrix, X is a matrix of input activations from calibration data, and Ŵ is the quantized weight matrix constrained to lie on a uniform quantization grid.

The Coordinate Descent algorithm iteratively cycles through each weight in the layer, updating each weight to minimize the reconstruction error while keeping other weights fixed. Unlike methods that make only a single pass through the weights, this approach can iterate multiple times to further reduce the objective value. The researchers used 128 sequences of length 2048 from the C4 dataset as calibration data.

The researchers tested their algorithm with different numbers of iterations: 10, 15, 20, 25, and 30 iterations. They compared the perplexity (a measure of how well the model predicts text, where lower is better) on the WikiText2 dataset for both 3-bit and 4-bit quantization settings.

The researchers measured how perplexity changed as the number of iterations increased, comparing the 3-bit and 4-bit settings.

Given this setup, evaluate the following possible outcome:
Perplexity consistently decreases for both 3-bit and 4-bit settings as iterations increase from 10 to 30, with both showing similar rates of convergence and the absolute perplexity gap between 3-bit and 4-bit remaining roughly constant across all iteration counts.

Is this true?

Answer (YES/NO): NO